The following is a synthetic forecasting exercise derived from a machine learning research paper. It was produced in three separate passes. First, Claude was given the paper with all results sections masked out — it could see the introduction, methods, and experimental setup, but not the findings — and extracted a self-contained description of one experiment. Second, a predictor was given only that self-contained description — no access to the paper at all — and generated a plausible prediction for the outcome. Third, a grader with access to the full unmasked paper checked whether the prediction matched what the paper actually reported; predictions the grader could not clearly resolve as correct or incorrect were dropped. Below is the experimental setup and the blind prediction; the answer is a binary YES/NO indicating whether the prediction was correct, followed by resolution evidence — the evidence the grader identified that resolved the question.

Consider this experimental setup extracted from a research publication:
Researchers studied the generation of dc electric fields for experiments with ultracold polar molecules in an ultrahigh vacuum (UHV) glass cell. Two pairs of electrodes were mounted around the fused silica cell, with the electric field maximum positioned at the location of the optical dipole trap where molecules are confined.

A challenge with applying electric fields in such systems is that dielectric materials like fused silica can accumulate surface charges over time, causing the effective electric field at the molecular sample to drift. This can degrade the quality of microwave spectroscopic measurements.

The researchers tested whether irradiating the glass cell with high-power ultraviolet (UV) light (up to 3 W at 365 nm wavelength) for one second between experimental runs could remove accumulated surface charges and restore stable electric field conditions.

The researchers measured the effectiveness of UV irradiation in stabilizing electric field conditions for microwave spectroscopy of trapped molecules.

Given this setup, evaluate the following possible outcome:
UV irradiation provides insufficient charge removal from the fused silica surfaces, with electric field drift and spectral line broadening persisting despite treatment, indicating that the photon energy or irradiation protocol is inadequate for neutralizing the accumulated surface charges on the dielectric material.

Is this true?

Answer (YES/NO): NO